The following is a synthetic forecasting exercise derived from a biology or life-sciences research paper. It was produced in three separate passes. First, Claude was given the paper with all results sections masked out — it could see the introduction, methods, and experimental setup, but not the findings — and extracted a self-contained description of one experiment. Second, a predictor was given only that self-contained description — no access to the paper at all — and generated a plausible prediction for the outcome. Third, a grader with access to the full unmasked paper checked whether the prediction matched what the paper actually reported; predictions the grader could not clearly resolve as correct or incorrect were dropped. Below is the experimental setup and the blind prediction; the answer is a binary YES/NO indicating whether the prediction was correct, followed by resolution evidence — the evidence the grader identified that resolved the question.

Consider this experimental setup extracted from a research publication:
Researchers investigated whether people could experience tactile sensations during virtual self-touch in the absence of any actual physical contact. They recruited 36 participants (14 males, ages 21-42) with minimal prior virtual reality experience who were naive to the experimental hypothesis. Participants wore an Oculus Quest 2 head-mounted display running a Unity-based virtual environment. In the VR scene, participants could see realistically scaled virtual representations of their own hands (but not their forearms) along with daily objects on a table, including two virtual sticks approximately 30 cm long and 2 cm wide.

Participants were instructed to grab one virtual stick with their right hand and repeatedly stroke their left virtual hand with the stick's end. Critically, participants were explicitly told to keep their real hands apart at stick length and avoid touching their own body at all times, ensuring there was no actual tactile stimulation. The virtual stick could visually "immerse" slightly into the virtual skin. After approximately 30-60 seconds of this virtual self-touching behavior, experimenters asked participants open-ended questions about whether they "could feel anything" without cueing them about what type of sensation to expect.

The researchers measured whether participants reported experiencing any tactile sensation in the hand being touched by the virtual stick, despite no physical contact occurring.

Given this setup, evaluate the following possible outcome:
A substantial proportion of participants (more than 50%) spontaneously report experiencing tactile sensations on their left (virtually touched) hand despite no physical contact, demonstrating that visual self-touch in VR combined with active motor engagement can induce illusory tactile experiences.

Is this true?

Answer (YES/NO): YES